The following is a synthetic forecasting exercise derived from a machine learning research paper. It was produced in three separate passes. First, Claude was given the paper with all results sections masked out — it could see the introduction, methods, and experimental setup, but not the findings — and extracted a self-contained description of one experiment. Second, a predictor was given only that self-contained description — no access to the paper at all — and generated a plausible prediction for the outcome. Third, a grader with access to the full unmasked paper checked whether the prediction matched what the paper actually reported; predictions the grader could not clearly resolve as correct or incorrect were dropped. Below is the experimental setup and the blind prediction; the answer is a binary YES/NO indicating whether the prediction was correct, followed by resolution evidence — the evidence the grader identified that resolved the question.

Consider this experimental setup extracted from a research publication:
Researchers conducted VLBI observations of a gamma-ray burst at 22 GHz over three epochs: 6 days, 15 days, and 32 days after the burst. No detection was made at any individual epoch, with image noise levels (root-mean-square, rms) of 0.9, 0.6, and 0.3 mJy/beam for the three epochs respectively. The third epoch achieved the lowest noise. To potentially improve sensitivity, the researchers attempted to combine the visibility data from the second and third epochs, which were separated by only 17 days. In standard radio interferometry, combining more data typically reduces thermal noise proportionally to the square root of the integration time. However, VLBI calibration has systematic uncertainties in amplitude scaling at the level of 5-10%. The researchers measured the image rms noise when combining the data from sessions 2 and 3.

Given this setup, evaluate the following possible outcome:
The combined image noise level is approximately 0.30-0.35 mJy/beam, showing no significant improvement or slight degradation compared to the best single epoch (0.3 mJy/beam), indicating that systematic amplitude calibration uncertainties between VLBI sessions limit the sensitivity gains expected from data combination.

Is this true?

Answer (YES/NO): YES